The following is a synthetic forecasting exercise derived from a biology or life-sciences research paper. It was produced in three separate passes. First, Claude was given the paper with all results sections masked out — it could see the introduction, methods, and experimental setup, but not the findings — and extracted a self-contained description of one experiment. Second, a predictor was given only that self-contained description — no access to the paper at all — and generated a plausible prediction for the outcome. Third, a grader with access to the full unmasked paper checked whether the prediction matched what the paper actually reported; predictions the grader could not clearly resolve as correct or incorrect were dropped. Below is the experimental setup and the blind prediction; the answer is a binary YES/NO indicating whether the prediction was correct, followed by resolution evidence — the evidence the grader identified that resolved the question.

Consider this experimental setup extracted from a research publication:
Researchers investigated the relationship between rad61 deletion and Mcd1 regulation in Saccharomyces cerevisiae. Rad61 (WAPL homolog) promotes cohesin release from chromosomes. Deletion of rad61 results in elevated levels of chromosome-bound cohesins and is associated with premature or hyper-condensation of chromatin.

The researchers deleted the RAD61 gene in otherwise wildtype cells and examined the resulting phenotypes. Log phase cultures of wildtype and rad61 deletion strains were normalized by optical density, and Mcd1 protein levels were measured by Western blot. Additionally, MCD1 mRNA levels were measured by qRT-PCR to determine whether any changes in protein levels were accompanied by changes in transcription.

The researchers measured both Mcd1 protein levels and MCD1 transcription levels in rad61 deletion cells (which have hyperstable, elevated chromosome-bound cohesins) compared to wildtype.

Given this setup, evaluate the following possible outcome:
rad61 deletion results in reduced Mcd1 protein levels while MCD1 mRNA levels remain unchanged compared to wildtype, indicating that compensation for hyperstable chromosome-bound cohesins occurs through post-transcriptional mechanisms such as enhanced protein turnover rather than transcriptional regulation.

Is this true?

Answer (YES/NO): NO